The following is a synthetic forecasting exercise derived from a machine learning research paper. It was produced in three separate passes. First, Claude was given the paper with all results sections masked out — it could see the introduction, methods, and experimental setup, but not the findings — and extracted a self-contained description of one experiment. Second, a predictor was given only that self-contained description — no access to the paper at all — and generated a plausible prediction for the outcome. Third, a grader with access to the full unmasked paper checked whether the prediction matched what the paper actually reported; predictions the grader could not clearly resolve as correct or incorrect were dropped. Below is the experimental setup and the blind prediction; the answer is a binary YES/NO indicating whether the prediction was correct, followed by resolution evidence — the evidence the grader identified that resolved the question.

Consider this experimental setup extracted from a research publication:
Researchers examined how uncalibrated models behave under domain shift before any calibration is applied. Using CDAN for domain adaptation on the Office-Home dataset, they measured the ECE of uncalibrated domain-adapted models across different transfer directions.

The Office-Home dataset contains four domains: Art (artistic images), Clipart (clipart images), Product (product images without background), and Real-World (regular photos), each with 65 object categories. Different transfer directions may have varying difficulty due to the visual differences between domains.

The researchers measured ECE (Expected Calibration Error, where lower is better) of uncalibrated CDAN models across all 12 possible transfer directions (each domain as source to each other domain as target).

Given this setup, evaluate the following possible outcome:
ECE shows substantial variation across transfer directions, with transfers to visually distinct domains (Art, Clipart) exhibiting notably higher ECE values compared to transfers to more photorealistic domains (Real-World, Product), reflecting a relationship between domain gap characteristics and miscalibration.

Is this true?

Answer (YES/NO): NO